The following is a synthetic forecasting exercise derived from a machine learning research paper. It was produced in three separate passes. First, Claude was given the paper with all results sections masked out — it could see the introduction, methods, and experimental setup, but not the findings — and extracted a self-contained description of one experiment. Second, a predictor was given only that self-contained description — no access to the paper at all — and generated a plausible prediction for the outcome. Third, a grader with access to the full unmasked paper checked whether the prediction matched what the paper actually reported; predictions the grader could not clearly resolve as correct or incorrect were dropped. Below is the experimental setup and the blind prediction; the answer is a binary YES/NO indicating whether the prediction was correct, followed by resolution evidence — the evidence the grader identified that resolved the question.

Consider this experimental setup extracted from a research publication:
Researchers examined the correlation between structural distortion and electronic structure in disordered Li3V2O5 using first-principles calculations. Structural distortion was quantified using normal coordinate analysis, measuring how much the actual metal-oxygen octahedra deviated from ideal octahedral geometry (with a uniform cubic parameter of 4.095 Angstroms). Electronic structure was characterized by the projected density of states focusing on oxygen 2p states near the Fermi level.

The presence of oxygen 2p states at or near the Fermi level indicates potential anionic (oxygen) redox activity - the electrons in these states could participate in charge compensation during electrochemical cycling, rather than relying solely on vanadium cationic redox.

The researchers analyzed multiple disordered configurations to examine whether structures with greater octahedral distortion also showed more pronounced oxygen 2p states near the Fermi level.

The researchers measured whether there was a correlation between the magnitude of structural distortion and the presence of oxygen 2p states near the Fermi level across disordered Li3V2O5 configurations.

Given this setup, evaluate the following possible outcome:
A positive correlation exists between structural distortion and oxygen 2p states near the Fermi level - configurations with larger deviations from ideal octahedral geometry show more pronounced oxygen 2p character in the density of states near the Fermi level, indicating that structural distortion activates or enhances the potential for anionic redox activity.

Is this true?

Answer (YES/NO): YES